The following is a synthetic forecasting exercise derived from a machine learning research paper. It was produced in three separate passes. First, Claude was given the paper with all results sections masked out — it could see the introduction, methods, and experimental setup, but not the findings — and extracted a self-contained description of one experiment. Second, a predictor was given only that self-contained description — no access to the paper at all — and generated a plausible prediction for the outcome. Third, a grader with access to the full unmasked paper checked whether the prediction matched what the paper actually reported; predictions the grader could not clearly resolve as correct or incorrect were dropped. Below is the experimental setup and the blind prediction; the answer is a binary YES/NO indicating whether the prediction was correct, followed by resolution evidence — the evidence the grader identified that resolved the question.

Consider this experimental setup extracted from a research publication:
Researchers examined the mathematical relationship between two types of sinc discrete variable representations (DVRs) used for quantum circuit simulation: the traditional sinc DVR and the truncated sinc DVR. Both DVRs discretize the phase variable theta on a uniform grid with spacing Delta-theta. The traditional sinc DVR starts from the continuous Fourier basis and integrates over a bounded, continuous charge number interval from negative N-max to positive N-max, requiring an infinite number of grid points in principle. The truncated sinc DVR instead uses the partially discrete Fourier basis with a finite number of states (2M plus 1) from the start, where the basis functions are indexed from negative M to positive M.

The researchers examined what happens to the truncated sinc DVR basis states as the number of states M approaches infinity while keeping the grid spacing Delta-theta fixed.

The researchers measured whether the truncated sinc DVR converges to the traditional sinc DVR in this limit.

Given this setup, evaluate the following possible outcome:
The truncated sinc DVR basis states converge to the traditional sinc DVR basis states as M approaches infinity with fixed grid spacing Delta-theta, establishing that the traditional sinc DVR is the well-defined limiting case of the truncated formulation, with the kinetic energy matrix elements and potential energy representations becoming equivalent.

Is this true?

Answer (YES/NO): YES